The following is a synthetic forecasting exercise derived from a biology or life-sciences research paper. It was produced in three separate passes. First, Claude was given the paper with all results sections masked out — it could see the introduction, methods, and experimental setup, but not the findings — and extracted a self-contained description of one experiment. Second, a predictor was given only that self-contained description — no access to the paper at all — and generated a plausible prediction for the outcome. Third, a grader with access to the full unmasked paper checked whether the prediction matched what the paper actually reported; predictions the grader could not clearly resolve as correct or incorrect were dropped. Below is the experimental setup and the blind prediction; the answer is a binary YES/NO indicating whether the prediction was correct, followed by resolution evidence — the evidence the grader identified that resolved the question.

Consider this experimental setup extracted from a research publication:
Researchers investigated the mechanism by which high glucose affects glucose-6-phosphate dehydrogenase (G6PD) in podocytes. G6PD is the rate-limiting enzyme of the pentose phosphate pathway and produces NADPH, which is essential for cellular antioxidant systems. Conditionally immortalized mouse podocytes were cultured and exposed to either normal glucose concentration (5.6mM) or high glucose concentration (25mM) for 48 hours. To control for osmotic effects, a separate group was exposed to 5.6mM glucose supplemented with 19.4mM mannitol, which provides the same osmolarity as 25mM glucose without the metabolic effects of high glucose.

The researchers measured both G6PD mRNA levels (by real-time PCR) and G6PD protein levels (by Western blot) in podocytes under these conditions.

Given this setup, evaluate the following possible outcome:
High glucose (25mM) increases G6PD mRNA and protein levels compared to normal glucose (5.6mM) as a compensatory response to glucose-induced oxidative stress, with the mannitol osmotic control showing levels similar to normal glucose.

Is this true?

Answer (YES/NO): NO